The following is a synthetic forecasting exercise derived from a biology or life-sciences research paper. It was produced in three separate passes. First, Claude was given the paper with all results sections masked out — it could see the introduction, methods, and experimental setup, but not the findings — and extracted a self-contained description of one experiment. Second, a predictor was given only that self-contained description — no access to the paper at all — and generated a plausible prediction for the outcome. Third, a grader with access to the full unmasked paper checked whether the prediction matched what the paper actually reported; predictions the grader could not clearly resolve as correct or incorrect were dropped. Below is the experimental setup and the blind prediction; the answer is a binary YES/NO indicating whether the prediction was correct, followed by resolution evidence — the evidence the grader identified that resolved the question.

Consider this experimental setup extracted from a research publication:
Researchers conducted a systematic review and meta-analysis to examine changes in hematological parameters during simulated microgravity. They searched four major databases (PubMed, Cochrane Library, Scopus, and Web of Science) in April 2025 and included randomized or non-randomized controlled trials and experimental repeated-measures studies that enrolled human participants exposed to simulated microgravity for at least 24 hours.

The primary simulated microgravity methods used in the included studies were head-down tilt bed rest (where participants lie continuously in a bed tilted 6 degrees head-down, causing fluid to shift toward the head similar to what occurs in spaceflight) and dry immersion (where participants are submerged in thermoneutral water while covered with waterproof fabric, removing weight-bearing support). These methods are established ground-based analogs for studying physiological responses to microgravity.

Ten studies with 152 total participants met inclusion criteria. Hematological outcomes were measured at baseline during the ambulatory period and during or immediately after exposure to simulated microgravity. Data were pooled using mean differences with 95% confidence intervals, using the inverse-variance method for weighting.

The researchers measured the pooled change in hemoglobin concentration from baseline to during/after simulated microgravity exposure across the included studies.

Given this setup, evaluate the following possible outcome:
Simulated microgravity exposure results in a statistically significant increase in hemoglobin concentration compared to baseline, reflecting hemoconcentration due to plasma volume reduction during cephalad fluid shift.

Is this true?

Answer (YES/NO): YES